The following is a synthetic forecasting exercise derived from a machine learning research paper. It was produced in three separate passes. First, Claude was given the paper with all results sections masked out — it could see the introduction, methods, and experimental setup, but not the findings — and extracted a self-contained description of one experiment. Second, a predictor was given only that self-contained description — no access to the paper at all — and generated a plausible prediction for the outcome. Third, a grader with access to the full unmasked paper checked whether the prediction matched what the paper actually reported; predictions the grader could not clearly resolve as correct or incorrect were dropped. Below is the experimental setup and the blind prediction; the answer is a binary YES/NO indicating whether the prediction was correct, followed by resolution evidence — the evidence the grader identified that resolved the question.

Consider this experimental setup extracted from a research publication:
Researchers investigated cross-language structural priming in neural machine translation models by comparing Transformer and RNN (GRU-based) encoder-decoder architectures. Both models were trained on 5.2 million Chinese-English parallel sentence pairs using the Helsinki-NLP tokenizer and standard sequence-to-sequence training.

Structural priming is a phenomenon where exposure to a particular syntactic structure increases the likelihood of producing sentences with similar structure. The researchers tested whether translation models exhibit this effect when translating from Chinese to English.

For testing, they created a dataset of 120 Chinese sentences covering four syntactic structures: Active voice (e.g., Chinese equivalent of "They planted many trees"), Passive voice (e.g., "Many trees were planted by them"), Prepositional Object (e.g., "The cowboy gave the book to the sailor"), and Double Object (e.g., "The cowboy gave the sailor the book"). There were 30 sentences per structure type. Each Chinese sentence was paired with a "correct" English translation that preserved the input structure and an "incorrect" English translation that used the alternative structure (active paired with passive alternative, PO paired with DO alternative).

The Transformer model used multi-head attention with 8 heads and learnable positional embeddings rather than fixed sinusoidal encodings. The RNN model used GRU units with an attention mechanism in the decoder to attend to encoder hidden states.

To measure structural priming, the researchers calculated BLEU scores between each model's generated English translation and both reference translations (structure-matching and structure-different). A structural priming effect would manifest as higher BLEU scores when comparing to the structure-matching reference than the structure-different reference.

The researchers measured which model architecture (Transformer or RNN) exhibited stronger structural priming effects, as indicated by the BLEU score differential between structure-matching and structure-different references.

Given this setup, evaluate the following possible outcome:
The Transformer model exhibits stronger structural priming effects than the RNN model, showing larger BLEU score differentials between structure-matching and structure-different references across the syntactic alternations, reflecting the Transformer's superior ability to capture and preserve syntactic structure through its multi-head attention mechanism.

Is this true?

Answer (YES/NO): YES